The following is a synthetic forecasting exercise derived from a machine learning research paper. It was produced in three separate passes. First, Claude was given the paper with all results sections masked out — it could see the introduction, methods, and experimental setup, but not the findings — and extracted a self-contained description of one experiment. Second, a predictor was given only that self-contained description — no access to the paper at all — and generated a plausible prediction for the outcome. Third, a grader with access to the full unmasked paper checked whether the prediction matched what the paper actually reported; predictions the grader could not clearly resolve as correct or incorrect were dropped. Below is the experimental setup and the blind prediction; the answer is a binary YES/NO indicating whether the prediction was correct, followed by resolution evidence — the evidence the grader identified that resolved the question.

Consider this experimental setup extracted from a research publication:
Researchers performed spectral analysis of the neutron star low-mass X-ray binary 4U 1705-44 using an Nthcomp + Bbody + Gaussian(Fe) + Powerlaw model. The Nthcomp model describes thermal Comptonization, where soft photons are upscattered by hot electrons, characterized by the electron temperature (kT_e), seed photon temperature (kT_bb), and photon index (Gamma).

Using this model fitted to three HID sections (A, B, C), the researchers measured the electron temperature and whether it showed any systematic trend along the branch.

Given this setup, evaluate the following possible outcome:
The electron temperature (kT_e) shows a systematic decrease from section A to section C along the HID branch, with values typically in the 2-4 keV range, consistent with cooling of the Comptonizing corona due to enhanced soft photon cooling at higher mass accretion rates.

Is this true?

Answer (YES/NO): NO